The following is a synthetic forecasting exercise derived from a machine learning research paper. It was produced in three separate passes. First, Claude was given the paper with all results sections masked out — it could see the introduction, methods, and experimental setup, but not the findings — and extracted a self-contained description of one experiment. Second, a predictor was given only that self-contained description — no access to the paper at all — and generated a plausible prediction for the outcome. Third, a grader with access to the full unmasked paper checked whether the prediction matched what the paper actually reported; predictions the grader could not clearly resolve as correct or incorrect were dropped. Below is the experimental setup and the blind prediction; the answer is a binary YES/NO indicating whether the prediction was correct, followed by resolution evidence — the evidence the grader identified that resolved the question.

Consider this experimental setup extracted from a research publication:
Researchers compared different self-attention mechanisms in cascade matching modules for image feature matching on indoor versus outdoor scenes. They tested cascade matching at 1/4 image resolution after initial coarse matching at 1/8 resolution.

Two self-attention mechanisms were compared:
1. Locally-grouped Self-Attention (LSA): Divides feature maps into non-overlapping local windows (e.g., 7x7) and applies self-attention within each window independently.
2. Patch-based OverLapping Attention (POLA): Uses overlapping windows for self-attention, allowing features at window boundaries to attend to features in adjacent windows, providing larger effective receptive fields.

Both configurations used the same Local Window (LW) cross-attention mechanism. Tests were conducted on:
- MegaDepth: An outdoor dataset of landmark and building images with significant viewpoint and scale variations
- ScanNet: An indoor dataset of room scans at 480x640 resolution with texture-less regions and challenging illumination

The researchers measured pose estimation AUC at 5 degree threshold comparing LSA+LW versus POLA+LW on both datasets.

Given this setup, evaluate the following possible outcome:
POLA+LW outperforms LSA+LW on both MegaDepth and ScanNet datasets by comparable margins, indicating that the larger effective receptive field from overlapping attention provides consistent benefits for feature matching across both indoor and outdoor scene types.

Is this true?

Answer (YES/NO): NO